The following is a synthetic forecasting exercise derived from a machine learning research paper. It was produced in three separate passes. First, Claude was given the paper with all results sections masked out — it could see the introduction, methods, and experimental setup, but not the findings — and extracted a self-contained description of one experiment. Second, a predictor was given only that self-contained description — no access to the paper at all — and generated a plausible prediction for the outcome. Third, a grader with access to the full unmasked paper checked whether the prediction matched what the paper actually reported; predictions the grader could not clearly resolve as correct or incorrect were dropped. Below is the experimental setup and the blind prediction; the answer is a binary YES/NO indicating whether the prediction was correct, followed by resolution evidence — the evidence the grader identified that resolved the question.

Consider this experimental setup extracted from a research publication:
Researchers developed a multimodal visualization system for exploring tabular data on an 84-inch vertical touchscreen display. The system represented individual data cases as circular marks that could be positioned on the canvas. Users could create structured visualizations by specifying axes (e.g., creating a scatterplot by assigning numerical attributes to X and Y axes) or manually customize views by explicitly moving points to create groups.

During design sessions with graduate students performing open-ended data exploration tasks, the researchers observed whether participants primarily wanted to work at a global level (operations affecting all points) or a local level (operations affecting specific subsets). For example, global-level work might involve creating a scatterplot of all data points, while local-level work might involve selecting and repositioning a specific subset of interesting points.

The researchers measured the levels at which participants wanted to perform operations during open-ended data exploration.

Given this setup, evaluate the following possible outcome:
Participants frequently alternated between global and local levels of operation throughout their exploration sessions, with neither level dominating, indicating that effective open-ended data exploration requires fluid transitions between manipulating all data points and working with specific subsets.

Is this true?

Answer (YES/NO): NO